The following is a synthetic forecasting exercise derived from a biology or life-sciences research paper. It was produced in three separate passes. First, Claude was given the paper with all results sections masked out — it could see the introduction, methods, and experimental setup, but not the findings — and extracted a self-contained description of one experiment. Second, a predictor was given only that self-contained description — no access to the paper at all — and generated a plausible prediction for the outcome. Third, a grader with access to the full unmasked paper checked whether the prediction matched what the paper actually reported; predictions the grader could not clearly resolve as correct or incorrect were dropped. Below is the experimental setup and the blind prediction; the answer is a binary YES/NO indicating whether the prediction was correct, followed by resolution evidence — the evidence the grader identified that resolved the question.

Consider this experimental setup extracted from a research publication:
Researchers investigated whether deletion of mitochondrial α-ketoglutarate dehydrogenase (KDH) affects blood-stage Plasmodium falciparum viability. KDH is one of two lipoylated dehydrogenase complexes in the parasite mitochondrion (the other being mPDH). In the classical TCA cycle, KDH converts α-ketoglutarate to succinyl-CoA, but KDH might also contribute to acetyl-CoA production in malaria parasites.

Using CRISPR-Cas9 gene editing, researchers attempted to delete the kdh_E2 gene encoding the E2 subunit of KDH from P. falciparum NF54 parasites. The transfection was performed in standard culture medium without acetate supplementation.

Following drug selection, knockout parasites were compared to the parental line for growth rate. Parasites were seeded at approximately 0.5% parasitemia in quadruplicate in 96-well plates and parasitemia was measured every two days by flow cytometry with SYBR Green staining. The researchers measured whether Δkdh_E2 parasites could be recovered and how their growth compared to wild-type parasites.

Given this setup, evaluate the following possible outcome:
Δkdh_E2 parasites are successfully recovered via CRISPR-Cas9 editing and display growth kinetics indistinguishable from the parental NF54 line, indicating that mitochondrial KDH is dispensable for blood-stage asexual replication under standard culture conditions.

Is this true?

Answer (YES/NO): YES